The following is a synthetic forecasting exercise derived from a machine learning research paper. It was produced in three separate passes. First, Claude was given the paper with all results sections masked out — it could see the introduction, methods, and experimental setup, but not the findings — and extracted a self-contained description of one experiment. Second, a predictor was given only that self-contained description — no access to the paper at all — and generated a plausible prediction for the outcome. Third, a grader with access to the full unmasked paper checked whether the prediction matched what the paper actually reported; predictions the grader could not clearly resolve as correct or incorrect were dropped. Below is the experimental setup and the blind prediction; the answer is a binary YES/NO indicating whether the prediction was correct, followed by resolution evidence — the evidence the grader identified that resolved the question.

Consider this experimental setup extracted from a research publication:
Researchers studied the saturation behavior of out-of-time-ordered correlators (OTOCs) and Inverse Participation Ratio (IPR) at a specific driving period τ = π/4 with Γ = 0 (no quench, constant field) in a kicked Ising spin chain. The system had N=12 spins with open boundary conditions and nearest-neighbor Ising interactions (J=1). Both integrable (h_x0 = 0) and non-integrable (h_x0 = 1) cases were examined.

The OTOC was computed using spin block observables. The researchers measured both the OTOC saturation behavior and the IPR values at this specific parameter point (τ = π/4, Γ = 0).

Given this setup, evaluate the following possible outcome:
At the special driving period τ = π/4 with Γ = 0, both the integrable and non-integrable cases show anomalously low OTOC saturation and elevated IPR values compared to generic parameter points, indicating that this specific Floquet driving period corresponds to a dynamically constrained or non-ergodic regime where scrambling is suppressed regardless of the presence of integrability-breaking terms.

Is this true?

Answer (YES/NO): NO